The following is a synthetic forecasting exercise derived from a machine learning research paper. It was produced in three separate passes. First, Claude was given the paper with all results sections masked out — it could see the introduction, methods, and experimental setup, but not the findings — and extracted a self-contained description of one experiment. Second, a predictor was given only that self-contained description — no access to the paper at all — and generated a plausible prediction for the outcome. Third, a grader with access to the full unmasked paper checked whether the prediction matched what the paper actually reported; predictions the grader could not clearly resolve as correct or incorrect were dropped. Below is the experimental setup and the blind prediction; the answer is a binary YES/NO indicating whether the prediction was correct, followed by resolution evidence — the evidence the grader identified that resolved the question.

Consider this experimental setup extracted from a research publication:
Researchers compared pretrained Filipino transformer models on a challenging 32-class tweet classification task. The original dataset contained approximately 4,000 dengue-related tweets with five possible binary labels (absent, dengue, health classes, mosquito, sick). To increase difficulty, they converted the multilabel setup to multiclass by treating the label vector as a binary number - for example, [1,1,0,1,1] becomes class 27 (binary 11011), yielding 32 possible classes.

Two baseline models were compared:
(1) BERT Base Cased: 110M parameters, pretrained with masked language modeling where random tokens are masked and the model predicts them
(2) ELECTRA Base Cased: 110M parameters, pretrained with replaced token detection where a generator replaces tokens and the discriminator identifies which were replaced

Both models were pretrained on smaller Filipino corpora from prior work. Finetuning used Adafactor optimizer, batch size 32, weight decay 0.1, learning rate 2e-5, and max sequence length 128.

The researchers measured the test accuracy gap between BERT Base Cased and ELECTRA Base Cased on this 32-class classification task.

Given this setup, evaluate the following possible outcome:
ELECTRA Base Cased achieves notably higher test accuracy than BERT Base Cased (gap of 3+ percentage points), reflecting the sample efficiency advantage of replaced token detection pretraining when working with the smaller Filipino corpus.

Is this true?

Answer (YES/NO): NO